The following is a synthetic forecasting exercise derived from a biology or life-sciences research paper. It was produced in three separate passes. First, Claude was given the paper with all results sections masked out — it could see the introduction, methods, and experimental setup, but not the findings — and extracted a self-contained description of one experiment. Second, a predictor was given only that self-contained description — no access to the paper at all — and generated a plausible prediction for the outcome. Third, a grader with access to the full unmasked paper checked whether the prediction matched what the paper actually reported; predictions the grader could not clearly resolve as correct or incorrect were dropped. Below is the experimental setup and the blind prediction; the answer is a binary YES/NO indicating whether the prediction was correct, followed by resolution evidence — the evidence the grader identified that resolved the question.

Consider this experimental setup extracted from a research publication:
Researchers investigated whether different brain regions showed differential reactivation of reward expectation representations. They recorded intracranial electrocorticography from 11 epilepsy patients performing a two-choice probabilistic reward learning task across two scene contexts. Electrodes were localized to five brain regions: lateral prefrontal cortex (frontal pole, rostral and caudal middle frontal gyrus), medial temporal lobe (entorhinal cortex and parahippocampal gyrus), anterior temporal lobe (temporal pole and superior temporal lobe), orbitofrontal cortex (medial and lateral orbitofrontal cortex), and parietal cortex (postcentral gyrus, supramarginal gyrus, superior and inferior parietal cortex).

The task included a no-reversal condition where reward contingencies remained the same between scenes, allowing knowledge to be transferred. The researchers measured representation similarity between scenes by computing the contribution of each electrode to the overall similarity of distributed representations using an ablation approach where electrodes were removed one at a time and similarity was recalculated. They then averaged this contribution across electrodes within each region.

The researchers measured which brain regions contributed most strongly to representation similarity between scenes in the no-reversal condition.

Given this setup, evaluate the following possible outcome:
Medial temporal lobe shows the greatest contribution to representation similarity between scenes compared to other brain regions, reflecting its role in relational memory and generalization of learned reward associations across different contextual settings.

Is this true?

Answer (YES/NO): NO